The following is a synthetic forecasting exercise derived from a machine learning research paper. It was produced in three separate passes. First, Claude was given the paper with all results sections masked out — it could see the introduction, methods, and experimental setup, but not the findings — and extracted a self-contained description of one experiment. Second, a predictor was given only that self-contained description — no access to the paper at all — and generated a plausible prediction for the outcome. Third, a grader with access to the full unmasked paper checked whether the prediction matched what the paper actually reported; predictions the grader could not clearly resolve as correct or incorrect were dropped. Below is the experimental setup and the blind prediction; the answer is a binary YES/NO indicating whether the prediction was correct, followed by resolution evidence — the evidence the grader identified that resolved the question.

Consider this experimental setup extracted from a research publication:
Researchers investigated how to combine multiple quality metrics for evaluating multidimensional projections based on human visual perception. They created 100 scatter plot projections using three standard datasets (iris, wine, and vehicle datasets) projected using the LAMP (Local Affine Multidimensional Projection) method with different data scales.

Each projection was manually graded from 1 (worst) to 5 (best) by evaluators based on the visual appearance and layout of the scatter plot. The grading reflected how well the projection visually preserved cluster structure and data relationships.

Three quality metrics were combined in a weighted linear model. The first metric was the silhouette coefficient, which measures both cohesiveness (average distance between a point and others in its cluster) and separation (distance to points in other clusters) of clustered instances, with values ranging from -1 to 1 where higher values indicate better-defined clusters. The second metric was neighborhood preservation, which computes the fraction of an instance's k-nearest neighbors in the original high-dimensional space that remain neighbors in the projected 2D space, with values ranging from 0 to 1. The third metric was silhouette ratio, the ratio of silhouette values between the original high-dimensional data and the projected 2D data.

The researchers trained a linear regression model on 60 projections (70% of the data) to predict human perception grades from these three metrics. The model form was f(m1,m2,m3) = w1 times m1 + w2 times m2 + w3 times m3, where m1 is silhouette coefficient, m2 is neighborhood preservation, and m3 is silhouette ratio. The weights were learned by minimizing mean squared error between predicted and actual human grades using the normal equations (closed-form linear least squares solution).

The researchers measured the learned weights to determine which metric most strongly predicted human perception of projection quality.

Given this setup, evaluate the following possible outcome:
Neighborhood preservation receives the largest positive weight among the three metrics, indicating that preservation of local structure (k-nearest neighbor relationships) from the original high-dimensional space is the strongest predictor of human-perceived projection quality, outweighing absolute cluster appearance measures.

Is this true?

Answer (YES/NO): NO